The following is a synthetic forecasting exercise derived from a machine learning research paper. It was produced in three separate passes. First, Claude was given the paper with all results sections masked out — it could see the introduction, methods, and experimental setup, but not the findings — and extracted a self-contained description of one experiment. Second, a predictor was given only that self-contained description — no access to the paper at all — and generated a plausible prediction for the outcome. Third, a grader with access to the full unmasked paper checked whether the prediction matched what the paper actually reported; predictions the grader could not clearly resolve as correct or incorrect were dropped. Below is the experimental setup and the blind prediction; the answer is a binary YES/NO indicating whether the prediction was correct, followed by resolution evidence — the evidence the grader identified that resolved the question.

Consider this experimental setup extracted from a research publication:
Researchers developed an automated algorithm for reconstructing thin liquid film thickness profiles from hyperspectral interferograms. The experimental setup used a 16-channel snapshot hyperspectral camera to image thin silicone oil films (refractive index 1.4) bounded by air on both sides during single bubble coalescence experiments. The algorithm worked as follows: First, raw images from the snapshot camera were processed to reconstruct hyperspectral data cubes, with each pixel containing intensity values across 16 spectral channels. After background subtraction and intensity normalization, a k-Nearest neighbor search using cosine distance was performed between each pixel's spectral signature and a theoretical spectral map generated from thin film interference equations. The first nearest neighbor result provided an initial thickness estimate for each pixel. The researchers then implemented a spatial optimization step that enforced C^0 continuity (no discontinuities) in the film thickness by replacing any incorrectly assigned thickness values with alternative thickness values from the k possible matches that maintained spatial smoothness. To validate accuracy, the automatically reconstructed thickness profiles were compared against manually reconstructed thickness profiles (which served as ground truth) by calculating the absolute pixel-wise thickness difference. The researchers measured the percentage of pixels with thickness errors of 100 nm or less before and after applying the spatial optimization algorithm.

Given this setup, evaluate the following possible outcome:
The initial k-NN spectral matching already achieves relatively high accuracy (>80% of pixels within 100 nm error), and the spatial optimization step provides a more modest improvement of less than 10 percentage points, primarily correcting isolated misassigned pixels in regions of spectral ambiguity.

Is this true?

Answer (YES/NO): NO